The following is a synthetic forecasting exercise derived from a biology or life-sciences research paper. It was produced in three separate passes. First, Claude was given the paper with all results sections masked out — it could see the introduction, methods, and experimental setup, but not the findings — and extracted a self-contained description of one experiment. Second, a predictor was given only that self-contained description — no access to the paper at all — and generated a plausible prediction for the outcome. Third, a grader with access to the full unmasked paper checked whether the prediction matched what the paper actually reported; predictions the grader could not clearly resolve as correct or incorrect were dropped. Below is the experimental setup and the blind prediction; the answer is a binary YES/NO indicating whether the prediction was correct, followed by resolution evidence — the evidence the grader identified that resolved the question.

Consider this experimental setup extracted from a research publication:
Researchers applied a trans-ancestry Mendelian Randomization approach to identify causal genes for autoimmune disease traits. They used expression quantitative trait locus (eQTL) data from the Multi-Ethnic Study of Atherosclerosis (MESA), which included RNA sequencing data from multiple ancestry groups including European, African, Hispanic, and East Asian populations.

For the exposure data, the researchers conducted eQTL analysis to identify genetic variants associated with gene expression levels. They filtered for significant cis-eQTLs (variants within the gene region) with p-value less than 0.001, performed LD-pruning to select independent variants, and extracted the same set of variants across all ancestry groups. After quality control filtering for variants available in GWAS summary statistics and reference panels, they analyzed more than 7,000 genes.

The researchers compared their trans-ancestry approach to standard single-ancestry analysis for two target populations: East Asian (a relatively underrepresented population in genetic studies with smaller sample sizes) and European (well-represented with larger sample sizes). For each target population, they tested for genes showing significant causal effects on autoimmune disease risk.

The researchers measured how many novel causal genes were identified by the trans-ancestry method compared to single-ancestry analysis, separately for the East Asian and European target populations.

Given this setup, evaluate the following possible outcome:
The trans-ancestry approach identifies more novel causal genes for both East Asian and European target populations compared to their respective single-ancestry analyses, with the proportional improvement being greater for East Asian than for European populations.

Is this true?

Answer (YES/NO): NO